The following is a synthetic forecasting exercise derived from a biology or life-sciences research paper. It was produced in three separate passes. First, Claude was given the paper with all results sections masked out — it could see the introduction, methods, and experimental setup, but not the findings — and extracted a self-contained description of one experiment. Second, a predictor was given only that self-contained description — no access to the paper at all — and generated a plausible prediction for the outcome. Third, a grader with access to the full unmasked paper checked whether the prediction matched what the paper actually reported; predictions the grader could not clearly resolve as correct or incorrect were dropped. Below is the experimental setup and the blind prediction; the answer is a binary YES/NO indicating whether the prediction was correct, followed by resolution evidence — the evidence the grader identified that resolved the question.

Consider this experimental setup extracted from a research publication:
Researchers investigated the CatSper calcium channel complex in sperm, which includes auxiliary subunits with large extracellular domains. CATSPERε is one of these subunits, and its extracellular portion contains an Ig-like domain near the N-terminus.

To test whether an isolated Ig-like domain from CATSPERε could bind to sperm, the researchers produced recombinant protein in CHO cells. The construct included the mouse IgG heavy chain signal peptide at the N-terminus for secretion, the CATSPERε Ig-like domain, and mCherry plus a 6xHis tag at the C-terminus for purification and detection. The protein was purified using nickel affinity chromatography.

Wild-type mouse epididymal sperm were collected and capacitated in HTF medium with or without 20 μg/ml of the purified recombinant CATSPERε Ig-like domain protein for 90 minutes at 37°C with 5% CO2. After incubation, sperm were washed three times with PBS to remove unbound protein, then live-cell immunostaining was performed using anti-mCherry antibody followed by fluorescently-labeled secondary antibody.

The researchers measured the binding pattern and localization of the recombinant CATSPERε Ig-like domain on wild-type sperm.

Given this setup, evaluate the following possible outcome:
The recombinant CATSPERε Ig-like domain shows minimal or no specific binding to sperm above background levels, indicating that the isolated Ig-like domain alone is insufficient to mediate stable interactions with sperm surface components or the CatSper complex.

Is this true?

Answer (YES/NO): NO